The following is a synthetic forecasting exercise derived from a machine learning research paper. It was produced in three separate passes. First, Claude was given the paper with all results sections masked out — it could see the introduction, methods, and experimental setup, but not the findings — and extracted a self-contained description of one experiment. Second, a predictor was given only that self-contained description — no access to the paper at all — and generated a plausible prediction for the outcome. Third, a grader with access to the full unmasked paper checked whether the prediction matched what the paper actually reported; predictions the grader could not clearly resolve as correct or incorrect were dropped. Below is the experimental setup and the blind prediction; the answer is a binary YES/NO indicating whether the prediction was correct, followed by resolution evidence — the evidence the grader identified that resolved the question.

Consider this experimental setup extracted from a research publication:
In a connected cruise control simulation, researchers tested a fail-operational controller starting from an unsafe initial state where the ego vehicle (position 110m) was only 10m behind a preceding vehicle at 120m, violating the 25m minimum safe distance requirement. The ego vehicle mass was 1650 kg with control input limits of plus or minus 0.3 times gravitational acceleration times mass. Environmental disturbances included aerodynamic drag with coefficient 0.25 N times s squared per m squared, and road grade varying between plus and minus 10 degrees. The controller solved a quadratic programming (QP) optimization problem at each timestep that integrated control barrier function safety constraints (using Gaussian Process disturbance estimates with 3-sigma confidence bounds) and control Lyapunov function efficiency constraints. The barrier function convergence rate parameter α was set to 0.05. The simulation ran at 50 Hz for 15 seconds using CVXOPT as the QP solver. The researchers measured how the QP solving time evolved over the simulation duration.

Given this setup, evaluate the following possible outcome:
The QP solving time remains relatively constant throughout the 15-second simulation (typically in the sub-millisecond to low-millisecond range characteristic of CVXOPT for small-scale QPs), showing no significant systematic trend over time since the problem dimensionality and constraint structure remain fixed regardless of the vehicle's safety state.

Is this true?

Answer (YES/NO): NO